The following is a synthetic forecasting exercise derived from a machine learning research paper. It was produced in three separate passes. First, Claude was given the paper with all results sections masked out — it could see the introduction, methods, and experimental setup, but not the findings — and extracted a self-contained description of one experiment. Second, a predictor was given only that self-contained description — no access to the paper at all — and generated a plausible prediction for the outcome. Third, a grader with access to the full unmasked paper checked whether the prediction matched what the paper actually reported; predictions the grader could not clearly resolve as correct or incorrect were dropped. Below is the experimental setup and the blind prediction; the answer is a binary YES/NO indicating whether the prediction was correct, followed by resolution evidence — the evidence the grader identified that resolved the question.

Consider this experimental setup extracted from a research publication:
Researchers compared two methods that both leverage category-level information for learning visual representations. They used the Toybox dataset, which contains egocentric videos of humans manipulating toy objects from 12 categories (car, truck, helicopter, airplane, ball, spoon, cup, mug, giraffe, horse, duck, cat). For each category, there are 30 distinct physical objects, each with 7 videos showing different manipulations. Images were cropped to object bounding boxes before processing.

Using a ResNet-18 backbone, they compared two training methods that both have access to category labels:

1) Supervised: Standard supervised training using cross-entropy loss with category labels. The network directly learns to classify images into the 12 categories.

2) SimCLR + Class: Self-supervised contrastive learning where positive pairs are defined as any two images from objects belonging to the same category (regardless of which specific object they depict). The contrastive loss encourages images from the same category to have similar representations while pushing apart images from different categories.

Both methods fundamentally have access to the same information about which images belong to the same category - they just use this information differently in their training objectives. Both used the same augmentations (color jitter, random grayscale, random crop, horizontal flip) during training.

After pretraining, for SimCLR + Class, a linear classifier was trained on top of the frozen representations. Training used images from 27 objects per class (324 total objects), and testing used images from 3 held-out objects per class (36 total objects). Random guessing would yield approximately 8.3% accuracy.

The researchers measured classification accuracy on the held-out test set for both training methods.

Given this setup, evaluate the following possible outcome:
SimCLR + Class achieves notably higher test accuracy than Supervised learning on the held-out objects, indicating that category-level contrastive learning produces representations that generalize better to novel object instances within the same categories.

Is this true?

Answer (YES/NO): NO